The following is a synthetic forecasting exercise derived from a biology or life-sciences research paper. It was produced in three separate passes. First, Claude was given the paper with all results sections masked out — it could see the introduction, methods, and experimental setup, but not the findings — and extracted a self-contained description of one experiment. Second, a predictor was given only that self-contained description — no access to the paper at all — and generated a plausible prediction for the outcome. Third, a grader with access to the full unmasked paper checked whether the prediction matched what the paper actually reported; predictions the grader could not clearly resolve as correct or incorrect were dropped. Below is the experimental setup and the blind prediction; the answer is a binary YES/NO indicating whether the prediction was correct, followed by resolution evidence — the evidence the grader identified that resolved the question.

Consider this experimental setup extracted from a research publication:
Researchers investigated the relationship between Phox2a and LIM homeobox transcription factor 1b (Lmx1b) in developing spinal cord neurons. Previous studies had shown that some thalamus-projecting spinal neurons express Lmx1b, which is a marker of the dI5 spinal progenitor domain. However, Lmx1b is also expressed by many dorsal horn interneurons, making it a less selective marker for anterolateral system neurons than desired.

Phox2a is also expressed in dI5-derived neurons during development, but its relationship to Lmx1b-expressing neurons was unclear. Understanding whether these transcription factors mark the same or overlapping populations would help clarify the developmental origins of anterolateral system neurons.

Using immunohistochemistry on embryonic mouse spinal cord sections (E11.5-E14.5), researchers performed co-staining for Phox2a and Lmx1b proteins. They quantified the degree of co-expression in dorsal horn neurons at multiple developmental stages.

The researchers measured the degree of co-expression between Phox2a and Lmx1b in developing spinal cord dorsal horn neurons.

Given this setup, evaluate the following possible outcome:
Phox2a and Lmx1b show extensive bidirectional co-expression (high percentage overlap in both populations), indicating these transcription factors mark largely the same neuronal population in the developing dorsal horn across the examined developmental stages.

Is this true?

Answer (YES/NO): NO